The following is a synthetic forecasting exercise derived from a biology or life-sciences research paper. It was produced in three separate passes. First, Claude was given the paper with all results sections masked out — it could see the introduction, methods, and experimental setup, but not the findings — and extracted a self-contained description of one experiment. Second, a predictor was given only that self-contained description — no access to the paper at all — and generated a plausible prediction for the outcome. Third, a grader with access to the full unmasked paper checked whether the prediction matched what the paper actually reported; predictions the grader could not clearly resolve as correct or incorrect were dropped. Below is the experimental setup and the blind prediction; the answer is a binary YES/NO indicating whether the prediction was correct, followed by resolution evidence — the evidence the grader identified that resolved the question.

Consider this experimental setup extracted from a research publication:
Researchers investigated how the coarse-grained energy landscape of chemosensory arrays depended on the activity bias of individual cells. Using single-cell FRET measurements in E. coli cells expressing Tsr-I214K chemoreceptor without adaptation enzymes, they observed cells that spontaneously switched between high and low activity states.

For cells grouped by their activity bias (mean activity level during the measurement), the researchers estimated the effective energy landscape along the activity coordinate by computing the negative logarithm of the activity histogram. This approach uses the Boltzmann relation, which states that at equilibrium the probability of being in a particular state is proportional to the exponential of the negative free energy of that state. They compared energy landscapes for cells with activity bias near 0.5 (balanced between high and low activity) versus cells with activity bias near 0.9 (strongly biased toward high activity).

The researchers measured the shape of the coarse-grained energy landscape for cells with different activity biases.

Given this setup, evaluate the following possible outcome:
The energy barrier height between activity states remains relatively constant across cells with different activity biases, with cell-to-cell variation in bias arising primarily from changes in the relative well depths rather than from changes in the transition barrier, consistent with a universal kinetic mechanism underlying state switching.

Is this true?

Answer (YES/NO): YES